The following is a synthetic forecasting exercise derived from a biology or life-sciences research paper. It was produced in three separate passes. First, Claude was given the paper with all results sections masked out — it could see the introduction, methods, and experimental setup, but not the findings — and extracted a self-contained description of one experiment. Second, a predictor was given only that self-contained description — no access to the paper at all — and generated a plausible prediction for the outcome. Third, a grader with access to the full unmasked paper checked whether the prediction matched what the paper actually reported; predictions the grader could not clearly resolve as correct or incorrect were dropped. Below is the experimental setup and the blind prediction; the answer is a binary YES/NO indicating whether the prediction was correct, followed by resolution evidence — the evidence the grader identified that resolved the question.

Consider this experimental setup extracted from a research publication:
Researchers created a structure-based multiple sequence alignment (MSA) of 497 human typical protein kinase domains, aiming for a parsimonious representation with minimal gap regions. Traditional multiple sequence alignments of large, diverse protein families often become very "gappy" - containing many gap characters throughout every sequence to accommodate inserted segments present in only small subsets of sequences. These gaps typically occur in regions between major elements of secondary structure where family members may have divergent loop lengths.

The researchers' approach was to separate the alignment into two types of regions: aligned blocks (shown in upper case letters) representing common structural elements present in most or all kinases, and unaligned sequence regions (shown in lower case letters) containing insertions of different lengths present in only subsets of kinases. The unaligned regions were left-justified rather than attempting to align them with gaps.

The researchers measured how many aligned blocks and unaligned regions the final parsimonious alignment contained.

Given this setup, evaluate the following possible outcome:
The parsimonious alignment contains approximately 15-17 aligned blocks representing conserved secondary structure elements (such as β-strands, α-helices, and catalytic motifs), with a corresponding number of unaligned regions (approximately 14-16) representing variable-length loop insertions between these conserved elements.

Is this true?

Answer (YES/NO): YES